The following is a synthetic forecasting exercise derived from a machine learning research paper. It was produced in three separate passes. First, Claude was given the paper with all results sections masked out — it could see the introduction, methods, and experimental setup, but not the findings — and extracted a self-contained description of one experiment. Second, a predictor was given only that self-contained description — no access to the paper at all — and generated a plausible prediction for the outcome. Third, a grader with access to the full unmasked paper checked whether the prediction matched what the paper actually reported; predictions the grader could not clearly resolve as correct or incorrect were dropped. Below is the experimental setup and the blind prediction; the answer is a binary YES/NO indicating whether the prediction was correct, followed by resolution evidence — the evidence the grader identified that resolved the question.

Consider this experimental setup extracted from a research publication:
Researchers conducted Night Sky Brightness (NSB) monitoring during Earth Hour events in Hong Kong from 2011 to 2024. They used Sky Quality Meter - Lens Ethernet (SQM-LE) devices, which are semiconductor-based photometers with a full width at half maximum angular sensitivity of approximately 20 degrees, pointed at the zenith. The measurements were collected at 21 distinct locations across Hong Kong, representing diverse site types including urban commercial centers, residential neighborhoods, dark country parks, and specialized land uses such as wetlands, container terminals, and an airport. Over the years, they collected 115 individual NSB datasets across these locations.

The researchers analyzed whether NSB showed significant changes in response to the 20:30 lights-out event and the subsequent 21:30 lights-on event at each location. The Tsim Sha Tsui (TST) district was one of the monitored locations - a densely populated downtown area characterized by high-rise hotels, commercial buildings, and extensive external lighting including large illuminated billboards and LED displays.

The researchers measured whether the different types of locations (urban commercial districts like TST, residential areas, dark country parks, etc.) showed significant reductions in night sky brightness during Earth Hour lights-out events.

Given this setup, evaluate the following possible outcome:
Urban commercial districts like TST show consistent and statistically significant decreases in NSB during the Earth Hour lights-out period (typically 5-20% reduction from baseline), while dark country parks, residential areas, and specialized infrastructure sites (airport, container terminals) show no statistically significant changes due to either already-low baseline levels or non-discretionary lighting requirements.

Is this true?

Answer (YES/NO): NO